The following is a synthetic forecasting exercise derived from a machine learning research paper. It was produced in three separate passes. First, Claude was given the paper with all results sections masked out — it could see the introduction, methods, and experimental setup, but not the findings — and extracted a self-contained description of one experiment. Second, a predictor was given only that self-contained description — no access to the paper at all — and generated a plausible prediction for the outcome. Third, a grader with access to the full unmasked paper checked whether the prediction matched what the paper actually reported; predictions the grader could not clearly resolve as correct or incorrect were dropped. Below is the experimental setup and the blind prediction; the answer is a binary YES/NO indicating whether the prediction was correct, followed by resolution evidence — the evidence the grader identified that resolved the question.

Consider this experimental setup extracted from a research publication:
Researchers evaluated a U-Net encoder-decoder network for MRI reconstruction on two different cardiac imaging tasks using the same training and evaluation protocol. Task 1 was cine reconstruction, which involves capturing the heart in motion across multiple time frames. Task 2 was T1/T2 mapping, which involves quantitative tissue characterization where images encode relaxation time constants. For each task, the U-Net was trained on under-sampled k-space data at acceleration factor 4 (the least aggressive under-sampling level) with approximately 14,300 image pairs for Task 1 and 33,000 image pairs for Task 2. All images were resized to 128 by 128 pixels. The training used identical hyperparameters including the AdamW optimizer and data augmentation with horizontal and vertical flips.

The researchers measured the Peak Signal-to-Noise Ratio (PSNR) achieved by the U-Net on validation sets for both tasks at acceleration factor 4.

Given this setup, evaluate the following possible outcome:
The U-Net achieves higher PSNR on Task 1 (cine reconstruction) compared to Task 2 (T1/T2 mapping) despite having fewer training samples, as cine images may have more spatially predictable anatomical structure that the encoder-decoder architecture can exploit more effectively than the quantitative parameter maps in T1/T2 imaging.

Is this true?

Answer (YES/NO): YES